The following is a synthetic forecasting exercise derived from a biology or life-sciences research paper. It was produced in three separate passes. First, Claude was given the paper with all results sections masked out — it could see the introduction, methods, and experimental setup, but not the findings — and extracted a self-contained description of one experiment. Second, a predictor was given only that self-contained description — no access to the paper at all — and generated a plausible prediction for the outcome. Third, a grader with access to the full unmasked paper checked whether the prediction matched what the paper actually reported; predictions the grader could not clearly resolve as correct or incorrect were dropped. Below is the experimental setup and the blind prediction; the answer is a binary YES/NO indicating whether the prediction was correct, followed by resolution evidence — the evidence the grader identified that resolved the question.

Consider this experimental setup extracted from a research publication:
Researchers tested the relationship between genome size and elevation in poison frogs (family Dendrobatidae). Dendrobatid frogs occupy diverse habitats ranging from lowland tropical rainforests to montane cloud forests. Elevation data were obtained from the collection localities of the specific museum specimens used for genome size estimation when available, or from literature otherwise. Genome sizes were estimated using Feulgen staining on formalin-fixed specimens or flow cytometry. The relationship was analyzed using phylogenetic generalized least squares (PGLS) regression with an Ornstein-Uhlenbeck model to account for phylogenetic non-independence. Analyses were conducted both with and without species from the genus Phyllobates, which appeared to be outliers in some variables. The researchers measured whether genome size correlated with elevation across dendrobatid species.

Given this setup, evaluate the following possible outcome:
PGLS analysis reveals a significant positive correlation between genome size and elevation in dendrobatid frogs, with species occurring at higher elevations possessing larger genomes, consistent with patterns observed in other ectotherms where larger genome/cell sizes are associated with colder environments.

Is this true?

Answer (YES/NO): NO